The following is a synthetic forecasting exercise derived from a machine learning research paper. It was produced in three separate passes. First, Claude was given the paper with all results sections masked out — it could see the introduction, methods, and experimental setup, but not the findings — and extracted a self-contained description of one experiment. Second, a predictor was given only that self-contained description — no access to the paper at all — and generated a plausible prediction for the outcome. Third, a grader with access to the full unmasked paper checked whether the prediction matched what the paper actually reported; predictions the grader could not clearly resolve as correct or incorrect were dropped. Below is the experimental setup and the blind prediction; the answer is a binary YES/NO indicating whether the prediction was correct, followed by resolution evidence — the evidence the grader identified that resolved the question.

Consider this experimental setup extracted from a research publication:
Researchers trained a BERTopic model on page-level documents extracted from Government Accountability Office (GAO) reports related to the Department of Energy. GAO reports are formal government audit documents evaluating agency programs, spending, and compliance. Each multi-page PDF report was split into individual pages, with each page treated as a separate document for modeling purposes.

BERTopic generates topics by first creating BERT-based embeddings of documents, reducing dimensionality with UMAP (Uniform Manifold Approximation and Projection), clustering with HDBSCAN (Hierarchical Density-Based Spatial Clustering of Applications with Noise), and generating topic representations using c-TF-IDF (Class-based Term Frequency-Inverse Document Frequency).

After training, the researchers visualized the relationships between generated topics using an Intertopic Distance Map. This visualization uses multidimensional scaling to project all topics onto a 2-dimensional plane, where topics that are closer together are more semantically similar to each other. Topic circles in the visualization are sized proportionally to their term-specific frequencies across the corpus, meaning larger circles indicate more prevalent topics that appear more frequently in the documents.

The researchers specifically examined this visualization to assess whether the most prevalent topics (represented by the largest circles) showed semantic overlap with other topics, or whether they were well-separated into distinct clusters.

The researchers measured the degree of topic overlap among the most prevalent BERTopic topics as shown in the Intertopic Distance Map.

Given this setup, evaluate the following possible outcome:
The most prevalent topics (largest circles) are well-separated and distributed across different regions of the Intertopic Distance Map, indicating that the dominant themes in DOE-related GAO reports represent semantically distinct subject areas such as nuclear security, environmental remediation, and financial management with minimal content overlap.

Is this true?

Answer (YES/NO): NO